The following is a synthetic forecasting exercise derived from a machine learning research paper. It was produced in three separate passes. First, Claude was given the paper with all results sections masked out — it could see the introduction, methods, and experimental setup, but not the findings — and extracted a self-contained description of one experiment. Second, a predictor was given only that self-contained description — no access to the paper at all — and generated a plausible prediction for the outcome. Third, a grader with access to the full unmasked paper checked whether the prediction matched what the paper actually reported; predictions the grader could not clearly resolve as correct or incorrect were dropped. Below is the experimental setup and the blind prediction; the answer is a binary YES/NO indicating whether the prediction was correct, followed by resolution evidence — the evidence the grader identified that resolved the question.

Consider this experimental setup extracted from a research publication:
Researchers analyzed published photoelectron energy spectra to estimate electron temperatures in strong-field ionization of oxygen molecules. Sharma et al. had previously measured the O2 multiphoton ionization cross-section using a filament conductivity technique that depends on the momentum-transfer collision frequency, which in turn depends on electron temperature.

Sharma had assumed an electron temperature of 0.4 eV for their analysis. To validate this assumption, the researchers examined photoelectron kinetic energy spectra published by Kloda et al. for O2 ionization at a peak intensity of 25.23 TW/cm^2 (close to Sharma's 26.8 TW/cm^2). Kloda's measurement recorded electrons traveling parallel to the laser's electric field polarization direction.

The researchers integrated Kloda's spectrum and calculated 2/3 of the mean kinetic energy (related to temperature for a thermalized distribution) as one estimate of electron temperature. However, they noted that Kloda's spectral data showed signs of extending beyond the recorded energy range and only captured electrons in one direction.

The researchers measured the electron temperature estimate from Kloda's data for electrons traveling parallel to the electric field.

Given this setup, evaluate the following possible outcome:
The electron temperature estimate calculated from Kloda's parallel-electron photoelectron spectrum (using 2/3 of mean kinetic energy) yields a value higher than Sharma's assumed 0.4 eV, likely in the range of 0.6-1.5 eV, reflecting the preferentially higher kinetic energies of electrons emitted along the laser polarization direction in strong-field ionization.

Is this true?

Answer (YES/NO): YES